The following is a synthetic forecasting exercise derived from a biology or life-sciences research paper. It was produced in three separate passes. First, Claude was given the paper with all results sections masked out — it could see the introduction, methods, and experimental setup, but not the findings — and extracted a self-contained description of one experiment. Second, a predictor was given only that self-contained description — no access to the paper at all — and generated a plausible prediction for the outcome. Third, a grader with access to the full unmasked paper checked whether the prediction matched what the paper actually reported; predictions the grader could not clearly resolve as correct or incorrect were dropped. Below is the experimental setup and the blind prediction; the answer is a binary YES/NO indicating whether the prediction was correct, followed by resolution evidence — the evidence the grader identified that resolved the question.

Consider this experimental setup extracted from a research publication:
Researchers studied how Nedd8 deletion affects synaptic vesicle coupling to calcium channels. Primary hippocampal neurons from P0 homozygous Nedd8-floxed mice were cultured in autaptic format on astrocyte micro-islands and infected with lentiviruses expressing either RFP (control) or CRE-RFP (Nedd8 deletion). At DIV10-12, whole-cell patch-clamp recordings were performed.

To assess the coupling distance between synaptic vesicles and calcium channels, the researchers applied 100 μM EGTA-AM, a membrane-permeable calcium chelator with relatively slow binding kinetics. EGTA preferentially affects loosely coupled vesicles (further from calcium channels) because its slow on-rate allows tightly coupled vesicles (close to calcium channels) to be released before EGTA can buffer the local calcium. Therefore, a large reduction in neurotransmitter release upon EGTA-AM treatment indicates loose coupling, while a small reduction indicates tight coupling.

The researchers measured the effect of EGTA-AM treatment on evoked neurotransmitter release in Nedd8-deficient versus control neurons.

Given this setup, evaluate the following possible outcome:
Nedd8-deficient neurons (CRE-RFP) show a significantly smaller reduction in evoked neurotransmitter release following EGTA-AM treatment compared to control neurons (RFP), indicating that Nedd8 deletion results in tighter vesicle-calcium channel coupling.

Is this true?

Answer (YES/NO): NO